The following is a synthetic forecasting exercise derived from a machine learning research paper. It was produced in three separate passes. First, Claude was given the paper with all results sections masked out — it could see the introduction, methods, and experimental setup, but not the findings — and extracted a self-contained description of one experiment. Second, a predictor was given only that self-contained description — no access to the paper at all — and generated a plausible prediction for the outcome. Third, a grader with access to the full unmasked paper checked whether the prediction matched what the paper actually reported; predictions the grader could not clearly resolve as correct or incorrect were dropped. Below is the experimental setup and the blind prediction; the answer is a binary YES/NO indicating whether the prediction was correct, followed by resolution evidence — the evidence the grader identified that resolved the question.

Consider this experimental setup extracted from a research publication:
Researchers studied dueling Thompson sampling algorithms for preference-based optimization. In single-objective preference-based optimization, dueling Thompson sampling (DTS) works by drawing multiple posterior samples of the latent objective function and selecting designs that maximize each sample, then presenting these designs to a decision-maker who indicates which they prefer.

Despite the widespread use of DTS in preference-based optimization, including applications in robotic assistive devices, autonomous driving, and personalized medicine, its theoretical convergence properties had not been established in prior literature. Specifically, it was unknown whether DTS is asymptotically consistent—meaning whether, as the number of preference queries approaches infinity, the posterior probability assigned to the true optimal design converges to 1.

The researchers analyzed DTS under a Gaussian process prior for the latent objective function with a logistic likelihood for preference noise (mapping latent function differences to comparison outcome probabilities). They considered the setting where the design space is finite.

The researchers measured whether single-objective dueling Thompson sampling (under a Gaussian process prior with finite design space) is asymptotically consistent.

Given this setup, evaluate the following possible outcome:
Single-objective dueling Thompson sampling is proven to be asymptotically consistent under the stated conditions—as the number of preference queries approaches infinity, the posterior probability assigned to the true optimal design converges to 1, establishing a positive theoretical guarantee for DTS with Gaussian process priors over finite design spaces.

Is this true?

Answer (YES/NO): YES